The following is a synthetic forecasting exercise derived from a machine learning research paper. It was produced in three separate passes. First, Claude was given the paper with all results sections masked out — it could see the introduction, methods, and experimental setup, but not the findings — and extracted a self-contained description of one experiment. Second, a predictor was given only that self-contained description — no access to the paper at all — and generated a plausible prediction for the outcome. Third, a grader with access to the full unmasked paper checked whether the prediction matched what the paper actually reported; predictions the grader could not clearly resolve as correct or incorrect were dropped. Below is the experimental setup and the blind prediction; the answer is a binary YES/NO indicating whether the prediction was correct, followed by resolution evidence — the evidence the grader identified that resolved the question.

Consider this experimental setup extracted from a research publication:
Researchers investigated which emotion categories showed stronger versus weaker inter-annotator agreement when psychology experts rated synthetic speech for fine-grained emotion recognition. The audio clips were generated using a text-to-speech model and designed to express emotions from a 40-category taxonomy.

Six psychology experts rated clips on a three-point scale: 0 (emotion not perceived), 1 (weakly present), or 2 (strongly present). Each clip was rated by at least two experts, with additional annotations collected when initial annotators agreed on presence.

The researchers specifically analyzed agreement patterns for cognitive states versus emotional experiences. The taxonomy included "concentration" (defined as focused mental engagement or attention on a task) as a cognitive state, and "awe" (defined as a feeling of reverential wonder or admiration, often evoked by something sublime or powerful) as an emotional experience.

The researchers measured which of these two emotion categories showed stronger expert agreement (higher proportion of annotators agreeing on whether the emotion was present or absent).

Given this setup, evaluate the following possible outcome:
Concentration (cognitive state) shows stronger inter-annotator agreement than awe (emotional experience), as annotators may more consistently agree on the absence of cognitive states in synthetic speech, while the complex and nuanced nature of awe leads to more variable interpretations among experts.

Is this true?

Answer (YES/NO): YES